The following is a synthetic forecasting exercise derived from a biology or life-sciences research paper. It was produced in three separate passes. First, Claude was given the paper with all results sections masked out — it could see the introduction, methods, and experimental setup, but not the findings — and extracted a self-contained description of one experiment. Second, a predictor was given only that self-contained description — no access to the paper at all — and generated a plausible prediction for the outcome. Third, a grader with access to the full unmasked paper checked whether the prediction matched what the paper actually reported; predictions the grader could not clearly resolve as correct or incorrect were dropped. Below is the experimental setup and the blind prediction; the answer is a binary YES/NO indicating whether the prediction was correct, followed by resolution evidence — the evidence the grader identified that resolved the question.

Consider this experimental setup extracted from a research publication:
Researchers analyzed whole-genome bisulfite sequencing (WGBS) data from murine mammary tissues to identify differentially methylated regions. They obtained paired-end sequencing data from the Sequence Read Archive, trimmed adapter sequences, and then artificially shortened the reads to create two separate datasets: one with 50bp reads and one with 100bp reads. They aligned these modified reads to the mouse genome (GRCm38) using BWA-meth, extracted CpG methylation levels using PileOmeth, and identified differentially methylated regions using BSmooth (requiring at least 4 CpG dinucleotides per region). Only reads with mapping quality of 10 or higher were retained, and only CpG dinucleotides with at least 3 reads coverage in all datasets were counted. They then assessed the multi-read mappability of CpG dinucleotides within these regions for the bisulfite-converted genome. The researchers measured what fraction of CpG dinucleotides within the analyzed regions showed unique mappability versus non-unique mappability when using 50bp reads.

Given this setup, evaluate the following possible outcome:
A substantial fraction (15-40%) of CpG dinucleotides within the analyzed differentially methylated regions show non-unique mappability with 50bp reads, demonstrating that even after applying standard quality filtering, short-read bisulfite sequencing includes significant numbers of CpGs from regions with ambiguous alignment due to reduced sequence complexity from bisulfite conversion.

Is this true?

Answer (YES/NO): NO